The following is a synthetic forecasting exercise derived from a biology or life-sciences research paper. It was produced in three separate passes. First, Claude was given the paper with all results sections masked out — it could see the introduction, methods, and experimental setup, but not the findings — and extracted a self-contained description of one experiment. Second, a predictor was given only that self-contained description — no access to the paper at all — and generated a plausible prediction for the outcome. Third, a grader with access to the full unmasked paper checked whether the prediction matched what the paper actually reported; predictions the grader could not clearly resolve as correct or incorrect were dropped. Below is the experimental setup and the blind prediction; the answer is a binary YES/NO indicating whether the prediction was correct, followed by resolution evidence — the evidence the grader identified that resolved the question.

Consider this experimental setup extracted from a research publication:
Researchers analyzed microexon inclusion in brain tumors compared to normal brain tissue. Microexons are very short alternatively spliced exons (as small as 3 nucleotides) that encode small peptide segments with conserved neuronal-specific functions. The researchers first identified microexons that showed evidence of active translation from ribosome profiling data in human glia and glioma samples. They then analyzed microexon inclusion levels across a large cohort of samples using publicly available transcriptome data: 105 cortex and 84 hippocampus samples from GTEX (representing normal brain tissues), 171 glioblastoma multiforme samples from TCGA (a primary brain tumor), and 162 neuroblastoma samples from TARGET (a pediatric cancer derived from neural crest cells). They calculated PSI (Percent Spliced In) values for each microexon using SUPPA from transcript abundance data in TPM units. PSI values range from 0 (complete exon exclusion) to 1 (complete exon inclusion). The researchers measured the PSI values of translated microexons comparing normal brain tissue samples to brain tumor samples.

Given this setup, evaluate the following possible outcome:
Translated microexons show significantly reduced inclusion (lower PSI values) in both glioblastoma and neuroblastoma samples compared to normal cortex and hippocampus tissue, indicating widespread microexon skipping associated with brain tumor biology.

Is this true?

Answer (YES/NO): YES